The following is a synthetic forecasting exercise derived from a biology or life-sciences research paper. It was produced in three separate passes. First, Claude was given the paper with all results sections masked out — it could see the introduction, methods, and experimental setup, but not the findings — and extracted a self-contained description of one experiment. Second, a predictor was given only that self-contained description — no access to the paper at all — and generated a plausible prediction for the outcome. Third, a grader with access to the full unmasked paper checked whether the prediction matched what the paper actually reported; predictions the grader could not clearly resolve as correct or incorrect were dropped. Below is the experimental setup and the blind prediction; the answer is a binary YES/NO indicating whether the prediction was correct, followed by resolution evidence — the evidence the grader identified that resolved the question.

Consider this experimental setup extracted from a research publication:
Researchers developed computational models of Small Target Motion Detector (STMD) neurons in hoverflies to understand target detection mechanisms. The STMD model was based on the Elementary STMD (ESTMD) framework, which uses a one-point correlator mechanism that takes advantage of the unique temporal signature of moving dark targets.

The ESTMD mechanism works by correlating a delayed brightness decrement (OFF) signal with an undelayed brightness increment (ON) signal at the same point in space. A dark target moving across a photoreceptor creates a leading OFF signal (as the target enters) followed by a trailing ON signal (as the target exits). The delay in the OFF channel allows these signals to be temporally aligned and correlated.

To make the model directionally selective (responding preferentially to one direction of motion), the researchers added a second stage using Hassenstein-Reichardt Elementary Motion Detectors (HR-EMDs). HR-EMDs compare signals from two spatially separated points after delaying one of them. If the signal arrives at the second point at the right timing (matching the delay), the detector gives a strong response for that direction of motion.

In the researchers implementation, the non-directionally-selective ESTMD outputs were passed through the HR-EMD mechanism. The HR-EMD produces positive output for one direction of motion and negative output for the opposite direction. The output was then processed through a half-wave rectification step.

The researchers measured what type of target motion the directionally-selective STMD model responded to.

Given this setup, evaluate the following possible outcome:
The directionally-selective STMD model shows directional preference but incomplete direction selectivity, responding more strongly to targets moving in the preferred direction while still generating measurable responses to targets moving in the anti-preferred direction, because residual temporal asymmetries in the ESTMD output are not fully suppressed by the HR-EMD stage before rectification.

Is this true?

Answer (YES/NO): NO